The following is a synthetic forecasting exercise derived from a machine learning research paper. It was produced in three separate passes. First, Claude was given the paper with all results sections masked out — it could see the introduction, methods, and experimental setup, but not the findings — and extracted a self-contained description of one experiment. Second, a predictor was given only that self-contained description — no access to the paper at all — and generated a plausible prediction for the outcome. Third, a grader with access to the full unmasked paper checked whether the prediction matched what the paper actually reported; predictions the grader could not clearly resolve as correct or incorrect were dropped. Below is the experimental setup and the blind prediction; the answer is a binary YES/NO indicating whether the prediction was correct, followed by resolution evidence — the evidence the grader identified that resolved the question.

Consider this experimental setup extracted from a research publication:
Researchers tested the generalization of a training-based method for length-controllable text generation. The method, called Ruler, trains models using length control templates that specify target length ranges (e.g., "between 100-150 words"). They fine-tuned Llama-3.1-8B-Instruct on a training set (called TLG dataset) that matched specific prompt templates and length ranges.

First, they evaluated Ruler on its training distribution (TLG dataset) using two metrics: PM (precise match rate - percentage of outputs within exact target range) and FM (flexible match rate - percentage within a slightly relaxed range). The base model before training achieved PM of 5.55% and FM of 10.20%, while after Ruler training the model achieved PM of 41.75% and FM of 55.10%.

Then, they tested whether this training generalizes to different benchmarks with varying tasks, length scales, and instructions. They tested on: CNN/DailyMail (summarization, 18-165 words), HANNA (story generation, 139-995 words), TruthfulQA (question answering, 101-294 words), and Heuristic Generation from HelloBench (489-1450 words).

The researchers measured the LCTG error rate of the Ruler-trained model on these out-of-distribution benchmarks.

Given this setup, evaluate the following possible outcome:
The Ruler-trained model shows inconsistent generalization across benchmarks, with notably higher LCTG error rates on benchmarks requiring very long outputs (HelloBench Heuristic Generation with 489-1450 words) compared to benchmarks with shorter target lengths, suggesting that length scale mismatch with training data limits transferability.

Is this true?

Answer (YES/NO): NO